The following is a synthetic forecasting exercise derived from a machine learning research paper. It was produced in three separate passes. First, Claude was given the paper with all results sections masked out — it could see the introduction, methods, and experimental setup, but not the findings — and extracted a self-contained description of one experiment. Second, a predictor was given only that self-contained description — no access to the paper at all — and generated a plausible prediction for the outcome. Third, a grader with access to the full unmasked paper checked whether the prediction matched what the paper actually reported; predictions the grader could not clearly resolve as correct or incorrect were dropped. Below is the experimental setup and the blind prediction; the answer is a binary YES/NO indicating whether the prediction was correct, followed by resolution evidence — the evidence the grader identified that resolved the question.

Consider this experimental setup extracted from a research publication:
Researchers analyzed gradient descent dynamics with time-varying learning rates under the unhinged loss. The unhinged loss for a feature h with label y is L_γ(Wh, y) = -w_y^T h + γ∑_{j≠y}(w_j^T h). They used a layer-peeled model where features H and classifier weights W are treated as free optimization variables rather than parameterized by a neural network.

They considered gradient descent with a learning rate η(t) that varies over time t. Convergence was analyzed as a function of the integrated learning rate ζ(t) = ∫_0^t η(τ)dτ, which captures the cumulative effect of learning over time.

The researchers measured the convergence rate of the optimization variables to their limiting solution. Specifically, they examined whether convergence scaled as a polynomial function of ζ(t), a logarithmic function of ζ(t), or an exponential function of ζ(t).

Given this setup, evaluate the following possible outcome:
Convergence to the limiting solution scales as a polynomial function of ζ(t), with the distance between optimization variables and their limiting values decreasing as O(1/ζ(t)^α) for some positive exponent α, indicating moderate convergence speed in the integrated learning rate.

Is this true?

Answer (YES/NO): NO